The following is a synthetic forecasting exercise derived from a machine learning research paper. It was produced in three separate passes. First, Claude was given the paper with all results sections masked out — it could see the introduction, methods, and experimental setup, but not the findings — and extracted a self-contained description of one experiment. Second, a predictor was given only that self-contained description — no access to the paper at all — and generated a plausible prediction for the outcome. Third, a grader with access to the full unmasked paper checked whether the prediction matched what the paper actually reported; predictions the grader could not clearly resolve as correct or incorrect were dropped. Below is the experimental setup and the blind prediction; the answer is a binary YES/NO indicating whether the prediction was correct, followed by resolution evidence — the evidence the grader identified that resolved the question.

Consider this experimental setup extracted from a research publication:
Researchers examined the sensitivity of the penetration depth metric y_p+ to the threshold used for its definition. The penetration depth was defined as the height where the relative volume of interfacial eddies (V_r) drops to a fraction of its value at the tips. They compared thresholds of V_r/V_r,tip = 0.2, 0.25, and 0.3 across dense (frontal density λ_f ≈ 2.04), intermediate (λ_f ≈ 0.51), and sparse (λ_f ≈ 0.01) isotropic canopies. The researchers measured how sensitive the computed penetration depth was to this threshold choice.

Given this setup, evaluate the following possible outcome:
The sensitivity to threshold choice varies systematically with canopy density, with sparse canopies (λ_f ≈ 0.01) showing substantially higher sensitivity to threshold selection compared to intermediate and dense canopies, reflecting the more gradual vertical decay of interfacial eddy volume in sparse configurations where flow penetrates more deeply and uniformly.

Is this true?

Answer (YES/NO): NO